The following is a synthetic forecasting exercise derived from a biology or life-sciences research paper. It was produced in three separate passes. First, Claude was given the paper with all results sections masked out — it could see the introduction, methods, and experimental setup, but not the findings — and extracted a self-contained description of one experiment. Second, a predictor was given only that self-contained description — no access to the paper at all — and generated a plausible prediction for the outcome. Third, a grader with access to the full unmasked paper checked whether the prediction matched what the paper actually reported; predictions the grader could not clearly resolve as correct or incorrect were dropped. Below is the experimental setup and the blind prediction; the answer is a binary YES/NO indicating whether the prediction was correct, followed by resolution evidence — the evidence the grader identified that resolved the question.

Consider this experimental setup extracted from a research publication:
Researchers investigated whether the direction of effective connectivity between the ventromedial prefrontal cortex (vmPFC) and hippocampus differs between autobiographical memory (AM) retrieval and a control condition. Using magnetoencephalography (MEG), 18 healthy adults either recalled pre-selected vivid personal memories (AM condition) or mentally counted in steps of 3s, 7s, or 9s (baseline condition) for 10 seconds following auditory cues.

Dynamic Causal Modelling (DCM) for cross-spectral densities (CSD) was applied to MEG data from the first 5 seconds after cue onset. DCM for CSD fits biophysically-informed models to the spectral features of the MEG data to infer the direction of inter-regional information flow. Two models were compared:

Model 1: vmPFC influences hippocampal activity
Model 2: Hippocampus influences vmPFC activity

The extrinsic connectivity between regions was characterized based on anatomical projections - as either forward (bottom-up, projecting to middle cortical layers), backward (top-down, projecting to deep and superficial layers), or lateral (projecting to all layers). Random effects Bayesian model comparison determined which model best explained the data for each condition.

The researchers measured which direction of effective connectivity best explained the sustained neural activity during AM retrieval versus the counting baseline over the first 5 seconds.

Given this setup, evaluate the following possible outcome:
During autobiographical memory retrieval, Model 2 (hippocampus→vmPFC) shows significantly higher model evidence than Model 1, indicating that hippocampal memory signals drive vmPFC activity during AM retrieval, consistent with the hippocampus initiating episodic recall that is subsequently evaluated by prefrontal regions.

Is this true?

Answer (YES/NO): NO